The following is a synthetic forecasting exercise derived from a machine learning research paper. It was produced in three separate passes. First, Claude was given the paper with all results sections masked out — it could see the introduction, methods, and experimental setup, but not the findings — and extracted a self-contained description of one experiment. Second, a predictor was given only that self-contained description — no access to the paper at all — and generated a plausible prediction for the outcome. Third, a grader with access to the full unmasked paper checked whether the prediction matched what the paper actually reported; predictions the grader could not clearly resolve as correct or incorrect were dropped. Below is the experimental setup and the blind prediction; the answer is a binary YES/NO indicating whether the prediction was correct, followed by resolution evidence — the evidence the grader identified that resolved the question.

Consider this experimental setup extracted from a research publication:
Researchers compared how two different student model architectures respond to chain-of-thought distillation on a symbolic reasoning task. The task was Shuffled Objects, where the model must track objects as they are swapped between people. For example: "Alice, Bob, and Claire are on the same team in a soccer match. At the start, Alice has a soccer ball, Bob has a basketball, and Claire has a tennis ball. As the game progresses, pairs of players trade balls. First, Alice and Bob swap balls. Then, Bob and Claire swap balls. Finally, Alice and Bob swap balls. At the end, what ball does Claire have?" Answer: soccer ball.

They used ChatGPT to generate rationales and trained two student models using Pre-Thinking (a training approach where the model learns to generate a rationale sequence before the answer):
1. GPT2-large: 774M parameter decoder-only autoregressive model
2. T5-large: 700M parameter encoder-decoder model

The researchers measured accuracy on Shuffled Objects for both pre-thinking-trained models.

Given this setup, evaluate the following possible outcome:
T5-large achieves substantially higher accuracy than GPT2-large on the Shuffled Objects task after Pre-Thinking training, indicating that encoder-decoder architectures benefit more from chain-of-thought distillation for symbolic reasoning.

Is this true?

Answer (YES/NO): NO